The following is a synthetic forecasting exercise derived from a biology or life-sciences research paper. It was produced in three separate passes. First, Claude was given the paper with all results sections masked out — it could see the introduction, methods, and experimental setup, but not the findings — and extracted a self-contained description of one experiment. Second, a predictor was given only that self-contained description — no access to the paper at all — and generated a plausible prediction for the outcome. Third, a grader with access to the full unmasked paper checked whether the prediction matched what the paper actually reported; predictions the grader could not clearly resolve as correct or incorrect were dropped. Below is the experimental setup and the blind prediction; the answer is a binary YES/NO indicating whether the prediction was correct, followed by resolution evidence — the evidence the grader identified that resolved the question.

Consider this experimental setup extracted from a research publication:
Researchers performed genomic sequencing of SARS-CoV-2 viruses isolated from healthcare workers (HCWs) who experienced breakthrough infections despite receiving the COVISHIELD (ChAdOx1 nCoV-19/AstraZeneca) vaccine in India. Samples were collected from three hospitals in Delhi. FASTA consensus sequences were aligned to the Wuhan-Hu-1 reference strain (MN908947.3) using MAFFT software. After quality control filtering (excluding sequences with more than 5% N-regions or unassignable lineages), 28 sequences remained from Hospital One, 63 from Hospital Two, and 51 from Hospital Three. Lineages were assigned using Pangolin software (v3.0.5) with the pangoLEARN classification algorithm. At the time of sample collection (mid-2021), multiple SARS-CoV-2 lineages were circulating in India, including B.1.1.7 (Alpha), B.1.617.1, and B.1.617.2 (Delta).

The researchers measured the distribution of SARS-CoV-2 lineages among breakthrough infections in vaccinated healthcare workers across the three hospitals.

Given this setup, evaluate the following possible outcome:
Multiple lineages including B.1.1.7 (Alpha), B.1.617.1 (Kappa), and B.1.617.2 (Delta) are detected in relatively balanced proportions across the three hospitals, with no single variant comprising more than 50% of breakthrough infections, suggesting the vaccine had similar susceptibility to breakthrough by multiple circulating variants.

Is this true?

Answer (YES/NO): NO